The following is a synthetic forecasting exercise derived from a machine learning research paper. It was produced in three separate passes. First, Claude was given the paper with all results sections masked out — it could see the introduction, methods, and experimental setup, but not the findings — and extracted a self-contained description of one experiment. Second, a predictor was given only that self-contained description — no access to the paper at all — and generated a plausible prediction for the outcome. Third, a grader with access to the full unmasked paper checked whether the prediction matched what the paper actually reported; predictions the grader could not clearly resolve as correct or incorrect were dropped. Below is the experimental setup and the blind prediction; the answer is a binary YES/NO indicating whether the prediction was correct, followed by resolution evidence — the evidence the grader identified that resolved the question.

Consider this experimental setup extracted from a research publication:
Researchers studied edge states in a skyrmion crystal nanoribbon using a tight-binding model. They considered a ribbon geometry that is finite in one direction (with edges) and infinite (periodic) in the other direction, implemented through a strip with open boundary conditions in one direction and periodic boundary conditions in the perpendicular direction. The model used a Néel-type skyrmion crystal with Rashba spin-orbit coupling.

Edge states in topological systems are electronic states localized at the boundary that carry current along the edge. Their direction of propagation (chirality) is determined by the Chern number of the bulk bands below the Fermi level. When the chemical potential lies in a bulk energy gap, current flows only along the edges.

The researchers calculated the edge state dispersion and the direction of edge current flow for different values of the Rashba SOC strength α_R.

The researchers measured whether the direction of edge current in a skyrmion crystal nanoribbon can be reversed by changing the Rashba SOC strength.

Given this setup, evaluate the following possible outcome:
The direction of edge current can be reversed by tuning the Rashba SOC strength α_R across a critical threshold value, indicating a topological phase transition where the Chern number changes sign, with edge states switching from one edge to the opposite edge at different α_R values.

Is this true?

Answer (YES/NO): YES